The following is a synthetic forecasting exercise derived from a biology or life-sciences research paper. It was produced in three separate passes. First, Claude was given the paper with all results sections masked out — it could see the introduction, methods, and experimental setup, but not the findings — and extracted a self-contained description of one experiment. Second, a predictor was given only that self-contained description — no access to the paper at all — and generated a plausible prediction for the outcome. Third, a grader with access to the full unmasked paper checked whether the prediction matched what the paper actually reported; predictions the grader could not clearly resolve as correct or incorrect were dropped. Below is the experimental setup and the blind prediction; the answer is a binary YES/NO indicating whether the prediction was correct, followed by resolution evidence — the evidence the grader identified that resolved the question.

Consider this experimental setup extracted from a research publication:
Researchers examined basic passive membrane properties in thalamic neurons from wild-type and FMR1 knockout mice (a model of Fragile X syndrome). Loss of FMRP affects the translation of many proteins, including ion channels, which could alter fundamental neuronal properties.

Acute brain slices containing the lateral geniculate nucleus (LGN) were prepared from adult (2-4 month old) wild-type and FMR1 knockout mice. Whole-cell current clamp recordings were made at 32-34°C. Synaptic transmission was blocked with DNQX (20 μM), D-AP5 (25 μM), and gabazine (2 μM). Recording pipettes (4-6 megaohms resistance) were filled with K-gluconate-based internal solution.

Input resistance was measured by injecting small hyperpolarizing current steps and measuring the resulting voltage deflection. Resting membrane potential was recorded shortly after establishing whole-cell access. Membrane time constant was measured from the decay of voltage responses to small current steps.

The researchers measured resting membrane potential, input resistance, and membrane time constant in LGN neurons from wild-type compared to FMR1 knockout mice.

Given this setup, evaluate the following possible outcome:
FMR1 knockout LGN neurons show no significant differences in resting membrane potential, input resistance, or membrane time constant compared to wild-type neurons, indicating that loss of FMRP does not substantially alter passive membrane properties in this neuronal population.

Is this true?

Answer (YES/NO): YES